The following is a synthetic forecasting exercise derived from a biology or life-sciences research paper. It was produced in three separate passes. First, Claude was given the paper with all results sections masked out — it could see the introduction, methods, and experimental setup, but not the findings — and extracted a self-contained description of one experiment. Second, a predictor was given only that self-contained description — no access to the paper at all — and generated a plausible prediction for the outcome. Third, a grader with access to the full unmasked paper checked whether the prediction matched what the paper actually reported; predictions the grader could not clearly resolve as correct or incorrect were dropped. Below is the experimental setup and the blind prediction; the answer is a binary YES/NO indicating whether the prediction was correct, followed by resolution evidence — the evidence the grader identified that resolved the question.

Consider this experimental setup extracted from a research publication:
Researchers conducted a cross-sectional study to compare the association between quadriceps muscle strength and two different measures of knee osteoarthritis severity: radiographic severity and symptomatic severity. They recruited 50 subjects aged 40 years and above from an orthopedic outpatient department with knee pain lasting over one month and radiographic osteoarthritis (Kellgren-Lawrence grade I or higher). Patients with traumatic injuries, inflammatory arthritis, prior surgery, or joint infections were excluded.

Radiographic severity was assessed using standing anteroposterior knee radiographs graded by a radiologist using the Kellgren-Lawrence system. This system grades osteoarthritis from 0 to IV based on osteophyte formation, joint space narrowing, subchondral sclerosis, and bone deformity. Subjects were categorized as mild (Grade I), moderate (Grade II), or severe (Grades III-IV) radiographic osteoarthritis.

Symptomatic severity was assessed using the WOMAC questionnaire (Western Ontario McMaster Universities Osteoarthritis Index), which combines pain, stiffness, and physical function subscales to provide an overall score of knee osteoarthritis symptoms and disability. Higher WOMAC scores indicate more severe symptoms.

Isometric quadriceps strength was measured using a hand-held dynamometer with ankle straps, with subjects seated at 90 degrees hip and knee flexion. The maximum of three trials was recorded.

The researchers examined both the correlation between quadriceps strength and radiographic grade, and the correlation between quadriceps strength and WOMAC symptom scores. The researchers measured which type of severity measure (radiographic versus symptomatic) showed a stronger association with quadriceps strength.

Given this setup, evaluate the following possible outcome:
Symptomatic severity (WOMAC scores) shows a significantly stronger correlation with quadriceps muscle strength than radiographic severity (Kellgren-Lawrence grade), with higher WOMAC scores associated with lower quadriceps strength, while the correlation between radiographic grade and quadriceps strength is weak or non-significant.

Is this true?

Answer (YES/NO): YES